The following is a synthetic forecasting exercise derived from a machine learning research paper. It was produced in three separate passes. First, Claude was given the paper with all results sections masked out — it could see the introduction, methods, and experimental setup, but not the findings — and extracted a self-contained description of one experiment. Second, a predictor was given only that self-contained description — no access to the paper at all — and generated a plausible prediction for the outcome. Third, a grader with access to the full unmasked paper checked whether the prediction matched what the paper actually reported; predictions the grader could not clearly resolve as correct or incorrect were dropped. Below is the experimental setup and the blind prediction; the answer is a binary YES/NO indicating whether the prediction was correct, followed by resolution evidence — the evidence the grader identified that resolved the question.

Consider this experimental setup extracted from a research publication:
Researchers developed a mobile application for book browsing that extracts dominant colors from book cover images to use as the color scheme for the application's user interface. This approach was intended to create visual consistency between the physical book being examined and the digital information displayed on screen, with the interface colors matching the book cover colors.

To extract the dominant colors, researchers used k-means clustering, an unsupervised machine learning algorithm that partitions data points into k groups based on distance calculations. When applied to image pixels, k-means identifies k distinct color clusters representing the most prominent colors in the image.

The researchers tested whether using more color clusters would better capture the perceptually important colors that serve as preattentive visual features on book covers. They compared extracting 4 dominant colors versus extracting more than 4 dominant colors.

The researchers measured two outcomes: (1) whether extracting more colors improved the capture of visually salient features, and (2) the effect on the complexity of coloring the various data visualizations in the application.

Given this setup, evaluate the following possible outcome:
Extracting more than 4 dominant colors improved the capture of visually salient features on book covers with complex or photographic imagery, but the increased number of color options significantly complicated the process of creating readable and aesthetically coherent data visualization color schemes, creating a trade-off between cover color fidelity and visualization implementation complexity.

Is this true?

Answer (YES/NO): NO